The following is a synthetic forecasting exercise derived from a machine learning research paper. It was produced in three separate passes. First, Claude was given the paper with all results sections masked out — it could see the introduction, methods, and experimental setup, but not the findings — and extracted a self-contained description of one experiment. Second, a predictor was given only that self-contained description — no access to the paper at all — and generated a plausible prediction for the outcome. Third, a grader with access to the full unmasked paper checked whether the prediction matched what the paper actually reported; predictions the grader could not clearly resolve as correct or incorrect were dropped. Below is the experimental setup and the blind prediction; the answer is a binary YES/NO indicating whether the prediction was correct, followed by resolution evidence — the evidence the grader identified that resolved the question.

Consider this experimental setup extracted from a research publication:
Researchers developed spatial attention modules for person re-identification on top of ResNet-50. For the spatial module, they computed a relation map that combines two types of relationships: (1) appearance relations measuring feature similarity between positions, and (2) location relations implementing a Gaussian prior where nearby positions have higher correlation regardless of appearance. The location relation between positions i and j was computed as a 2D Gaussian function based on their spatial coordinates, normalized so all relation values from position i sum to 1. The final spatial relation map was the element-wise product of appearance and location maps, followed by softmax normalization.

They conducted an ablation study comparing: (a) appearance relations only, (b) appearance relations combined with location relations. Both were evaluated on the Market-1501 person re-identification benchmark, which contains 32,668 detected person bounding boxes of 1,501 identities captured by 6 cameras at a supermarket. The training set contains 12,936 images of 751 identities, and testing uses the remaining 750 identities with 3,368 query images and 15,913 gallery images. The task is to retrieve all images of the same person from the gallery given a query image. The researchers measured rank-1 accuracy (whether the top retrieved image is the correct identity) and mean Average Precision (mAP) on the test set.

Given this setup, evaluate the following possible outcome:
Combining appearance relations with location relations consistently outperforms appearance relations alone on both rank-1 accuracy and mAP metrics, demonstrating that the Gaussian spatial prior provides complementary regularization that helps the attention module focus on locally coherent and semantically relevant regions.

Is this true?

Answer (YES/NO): YES